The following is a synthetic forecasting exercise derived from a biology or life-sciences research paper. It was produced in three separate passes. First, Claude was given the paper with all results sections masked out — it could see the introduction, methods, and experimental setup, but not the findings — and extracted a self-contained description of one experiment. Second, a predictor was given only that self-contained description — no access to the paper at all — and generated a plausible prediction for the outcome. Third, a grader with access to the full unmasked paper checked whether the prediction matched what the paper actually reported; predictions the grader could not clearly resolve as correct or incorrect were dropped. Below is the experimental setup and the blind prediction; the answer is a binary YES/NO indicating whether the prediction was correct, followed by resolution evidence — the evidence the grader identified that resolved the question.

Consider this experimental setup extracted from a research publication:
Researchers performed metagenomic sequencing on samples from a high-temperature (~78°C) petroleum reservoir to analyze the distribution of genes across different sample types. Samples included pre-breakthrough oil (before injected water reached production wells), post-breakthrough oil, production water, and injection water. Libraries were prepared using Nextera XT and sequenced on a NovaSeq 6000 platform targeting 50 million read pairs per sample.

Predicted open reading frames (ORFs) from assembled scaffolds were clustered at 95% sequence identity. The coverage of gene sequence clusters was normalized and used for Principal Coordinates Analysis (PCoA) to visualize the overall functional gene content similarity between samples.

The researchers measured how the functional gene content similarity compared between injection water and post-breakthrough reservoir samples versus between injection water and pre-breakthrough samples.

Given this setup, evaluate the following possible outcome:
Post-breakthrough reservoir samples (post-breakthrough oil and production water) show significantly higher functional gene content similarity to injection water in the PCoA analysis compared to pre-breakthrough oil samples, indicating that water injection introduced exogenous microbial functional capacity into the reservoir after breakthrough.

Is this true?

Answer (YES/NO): YES